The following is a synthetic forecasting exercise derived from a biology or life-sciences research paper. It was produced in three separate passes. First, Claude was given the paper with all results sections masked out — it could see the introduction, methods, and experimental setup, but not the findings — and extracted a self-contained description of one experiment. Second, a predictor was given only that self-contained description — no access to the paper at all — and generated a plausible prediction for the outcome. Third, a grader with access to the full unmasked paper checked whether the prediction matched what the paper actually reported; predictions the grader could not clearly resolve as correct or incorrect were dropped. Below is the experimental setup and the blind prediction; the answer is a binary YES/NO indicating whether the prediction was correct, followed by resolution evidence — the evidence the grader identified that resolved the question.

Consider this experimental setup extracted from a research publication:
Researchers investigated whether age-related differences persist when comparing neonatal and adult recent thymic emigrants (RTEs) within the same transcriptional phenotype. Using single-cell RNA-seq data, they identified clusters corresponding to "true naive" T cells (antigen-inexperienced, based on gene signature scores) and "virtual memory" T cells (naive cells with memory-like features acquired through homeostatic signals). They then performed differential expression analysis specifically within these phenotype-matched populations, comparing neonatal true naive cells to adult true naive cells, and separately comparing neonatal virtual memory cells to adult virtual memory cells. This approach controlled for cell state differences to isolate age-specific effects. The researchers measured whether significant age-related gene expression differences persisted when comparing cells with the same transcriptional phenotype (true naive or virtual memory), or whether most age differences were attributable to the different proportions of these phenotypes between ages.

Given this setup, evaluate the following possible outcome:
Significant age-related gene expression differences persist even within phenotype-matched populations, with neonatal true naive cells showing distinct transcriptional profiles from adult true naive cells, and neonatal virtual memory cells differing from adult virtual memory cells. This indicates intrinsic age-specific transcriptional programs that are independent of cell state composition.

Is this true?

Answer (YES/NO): YES